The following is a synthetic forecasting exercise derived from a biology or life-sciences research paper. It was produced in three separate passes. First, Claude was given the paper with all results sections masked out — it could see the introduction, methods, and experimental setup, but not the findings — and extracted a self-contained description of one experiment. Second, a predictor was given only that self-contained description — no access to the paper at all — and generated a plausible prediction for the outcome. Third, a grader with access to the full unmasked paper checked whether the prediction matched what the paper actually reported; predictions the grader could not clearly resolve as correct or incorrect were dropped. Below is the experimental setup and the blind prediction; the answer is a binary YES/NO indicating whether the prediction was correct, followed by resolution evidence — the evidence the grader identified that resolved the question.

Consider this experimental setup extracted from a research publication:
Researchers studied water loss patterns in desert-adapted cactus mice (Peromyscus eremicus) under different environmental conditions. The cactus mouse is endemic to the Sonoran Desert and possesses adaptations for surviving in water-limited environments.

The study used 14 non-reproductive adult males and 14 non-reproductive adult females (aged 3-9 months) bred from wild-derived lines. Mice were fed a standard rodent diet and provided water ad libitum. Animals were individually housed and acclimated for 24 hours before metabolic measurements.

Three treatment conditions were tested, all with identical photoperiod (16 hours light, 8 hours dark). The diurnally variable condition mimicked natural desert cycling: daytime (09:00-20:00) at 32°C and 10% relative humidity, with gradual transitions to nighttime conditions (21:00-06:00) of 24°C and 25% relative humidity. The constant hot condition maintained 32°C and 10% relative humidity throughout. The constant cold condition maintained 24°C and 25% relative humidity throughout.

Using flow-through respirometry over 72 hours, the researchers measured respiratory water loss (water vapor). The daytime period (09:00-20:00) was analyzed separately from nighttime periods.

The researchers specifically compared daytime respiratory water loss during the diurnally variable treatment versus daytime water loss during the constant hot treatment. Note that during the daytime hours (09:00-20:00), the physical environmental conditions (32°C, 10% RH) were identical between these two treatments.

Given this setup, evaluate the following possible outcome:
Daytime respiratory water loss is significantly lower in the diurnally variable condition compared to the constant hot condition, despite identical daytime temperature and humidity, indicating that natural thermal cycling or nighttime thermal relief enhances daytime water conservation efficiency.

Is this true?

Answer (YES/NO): YES